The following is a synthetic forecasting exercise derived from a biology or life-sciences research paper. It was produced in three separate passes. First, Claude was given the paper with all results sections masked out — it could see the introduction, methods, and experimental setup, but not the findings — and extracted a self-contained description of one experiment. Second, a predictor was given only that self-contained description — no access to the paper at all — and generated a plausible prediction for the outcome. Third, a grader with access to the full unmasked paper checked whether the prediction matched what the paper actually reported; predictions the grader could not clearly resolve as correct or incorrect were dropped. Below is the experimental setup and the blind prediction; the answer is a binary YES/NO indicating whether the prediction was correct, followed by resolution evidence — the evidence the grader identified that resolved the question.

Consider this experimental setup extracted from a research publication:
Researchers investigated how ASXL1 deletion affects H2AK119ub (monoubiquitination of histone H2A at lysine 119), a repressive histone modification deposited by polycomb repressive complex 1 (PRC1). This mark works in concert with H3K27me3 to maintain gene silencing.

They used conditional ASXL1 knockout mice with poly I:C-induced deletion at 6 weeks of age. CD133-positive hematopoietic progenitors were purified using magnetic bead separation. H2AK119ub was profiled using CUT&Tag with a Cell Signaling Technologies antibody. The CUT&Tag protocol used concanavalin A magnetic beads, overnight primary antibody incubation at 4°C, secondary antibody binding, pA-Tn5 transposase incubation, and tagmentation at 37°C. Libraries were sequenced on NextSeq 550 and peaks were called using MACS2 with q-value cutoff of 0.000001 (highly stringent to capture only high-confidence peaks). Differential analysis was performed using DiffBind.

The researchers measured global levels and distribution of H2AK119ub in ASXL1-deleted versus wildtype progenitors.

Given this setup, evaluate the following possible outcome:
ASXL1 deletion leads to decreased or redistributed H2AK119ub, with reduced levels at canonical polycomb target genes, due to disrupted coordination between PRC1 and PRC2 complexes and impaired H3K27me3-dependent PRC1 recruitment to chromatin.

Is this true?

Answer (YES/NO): NO